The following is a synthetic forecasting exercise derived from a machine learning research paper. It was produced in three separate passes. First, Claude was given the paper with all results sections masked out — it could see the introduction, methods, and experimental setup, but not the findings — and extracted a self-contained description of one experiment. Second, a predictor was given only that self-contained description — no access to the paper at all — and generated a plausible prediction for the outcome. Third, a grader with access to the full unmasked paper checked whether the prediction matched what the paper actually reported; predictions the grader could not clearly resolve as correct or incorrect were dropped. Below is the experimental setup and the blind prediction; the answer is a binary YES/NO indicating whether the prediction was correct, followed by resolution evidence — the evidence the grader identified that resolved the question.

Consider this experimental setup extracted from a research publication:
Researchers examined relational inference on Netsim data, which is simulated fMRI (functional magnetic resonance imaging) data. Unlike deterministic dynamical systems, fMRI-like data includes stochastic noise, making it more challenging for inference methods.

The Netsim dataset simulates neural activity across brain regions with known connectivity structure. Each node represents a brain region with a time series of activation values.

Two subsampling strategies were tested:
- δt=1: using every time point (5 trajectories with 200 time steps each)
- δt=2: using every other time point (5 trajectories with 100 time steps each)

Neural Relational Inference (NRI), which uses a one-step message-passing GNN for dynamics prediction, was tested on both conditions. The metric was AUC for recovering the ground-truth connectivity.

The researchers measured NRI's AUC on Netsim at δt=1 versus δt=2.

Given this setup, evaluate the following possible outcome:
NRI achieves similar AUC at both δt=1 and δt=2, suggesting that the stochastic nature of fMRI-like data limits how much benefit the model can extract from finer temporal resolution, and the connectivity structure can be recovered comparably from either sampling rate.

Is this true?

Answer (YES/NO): NO